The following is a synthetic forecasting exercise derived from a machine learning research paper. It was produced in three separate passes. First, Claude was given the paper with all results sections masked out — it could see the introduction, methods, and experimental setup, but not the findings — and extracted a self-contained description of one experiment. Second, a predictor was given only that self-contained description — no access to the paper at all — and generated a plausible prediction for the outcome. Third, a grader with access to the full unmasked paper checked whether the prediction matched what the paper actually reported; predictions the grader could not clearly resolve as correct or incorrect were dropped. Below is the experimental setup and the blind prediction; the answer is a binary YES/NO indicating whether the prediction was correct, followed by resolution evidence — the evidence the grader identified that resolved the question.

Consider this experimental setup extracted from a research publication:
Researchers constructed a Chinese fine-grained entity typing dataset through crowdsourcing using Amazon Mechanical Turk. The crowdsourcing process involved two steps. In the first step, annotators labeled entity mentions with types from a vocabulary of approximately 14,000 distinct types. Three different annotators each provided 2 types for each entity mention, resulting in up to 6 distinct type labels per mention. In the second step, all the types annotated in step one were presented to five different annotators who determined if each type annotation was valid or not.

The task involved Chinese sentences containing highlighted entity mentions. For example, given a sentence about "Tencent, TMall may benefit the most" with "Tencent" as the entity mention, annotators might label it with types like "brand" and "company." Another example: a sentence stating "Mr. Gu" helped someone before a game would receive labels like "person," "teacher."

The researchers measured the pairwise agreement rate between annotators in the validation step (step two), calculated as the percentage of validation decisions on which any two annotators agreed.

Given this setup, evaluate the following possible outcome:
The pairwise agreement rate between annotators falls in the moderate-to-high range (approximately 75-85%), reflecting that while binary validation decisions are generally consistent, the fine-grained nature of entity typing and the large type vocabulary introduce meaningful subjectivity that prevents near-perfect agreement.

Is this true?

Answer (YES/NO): NO